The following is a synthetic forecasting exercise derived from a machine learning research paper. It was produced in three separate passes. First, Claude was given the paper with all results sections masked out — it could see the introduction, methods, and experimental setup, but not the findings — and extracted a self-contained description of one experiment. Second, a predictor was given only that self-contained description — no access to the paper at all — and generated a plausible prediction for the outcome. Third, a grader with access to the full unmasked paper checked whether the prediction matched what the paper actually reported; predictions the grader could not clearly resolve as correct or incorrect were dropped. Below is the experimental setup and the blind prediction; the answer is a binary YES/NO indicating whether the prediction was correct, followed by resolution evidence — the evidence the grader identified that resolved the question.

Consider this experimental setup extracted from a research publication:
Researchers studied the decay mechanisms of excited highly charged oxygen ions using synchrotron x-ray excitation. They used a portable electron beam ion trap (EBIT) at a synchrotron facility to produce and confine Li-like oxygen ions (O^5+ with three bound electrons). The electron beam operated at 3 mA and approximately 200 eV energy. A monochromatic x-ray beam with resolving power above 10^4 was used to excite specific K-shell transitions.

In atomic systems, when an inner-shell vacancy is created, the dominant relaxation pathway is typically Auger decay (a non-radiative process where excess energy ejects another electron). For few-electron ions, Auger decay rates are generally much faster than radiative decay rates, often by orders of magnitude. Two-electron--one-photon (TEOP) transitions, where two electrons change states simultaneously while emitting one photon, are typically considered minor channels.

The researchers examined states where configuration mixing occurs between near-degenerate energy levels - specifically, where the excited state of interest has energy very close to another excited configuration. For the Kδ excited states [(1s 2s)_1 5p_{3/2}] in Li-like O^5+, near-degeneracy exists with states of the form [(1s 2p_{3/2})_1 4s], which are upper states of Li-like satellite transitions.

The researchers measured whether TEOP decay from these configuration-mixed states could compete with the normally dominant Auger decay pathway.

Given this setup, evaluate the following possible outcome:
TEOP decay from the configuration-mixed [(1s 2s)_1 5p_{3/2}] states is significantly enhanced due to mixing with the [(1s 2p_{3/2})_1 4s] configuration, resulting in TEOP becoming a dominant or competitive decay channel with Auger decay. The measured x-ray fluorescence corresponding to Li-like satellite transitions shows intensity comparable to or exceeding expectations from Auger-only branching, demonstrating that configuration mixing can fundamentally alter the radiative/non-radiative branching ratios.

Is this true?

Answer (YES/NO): YES